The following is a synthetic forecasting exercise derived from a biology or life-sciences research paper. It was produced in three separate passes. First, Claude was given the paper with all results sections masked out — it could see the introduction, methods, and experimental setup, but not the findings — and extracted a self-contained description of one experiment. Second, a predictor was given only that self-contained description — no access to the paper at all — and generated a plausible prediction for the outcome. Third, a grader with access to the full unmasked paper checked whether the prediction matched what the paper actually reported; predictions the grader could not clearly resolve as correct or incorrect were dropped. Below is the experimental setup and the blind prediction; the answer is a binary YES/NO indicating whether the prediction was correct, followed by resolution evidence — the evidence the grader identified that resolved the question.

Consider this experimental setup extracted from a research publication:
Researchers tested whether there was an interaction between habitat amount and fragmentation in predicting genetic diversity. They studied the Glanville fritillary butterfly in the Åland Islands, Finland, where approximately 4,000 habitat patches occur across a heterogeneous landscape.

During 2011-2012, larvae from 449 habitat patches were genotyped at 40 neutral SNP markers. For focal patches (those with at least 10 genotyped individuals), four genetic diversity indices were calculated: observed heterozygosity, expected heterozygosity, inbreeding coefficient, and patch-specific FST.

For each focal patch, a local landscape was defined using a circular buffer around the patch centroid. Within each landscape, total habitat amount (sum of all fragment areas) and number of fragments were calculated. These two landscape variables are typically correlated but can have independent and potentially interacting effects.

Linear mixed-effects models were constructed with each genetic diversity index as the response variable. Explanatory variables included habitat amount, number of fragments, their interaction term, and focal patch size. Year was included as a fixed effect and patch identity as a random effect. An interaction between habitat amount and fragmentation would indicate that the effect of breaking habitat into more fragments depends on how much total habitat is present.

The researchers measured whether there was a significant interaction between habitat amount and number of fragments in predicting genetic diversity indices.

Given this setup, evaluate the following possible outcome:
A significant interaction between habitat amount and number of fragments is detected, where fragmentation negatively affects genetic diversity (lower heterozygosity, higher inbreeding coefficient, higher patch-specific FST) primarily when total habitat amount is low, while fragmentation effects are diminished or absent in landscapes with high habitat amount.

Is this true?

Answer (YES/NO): NO